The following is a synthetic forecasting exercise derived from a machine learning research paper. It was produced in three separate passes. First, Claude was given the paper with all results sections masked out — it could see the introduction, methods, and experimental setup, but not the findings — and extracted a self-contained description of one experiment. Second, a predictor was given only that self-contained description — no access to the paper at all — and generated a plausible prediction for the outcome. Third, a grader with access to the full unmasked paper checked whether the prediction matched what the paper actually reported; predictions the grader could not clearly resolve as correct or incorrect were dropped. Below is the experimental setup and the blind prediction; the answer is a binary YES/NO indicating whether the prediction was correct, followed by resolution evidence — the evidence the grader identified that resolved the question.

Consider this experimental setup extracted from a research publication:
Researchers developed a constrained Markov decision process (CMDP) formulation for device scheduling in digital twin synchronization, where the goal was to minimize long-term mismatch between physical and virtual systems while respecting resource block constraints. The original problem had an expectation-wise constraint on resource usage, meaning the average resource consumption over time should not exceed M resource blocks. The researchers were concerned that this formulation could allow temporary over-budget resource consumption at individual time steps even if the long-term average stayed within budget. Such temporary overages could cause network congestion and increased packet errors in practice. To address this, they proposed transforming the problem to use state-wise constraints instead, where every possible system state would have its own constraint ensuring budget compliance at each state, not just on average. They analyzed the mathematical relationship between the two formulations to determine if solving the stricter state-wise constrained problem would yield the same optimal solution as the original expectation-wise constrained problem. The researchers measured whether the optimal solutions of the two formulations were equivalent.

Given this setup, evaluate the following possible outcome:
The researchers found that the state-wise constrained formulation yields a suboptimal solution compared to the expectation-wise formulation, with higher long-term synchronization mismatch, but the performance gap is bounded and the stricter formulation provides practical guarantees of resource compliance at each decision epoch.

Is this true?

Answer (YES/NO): NO